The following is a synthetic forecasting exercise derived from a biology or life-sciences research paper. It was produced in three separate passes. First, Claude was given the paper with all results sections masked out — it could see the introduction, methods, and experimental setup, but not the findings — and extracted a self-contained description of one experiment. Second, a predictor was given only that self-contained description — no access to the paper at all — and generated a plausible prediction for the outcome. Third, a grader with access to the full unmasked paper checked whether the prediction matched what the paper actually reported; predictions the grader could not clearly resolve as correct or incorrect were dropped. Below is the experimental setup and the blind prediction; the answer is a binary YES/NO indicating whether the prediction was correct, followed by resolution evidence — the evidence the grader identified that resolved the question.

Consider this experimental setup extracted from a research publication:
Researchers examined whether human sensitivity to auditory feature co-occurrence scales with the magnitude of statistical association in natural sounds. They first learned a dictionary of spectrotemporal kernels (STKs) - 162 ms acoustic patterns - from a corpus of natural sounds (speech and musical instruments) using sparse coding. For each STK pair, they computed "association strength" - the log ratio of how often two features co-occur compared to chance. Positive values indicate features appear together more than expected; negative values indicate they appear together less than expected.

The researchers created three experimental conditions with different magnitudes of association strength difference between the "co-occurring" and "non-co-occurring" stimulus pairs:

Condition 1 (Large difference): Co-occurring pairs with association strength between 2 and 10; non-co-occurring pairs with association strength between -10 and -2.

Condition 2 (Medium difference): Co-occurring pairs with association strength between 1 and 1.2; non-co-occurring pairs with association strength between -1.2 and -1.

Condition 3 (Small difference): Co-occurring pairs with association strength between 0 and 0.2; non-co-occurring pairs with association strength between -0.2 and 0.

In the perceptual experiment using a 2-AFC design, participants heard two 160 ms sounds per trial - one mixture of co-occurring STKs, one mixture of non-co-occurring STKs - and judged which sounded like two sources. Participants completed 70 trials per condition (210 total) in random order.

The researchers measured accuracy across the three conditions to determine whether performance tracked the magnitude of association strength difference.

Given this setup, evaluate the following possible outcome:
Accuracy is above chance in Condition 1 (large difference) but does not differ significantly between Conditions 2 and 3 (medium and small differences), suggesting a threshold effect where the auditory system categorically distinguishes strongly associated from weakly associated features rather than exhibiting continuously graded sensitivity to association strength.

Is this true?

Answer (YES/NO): NO